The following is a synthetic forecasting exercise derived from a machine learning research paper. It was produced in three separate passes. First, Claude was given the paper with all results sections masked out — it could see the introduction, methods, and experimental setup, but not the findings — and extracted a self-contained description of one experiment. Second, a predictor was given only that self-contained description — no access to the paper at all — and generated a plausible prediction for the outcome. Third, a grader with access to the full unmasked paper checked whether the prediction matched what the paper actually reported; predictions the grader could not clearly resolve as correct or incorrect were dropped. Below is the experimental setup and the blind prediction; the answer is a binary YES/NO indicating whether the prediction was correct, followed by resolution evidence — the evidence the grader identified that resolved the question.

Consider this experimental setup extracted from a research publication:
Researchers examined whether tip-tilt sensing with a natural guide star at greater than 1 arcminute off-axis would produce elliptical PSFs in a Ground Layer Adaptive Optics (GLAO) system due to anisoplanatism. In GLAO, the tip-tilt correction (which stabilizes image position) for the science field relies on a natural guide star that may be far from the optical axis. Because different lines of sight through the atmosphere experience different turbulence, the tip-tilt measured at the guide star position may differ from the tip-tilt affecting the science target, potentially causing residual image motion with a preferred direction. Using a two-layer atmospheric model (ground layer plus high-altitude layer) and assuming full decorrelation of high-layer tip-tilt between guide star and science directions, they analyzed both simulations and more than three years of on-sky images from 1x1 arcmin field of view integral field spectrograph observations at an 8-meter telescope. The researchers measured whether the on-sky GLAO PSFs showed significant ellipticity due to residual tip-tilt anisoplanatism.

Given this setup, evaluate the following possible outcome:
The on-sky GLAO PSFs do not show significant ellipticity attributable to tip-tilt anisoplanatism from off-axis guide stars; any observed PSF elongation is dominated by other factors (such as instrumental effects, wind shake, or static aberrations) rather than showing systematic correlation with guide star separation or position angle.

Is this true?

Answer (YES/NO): YES